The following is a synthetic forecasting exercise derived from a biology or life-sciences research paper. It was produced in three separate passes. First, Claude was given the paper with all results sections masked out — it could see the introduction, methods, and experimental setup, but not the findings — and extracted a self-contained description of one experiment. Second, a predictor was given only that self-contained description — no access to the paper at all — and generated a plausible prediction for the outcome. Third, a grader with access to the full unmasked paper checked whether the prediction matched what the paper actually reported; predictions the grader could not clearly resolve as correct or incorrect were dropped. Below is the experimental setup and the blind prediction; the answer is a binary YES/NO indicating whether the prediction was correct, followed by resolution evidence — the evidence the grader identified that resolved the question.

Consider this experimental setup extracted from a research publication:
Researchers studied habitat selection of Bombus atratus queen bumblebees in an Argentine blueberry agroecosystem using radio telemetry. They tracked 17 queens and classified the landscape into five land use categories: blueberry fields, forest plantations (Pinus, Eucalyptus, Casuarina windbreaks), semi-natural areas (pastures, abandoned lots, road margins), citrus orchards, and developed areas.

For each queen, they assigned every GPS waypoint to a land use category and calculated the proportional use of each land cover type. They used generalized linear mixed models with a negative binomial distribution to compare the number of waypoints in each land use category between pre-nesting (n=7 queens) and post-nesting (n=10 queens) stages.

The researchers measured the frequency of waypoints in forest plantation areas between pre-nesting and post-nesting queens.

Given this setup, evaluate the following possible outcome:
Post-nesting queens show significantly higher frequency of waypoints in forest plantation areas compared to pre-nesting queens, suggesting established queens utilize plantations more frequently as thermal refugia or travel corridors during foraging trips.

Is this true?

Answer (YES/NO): YES